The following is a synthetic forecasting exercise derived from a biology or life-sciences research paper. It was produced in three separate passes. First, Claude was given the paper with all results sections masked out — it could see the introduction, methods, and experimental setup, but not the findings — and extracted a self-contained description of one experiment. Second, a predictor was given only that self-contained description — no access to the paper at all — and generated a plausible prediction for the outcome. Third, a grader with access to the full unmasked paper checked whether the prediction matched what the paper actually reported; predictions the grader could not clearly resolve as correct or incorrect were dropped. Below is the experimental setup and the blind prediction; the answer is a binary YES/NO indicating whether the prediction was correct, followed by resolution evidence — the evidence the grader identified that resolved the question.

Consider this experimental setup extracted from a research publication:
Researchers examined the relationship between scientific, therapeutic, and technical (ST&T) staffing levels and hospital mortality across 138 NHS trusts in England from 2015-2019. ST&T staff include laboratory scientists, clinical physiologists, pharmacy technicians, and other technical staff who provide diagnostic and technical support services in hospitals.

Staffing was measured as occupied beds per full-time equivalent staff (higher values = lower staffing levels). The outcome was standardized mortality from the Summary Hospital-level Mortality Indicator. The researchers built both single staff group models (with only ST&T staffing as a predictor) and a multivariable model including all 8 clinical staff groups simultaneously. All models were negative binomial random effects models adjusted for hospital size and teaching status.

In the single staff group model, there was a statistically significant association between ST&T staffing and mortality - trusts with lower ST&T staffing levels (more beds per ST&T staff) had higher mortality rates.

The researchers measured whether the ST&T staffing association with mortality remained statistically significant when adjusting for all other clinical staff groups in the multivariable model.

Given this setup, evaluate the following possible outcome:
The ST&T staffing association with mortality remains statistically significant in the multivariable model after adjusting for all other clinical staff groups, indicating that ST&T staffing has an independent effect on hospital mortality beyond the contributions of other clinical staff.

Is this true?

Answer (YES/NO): NO